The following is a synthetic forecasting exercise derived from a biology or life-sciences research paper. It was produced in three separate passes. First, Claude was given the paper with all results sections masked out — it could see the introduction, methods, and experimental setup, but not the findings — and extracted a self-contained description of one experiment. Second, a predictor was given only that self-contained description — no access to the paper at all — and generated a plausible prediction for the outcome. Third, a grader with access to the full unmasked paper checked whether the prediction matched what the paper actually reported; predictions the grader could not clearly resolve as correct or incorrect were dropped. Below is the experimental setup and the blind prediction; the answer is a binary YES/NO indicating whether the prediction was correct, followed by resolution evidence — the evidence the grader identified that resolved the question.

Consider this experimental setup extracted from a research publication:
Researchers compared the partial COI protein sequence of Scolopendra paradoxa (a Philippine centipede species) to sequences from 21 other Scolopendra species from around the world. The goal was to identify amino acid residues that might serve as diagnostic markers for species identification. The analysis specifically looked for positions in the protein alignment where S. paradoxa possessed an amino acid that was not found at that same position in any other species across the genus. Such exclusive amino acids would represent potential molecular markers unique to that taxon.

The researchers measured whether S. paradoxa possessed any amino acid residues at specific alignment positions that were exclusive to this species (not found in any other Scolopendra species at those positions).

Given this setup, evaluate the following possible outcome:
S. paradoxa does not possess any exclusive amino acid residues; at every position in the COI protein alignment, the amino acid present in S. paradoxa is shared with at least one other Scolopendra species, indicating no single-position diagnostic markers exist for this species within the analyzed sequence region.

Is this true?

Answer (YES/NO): NO